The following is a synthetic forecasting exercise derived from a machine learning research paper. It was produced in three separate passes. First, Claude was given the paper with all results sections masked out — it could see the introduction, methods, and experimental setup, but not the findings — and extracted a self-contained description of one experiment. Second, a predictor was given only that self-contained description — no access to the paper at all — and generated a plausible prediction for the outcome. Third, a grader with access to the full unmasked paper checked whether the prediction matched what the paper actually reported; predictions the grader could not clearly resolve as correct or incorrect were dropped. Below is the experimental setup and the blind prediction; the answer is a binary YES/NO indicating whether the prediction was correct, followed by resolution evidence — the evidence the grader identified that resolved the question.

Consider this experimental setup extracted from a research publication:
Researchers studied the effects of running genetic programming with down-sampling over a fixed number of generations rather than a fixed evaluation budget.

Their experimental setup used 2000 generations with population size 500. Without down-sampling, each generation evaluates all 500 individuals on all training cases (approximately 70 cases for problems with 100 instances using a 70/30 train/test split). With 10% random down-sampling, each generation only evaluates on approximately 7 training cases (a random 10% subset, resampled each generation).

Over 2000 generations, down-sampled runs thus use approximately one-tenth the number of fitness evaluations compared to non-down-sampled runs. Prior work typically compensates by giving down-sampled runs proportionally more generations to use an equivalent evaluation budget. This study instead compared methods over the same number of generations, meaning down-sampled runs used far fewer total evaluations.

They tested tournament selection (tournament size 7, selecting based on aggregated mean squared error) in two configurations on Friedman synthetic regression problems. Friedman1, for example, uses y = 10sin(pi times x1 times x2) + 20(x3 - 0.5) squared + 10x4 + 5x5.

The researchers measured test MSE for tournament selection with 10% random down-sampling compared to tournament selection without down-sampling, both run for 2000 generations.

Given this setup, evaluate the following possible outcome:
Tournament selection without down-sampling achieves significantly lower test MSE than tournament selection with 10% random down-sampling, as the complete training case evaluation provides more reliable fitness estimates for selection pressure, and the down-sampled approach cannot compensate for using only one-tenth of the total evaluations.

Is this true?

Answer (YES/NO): NO